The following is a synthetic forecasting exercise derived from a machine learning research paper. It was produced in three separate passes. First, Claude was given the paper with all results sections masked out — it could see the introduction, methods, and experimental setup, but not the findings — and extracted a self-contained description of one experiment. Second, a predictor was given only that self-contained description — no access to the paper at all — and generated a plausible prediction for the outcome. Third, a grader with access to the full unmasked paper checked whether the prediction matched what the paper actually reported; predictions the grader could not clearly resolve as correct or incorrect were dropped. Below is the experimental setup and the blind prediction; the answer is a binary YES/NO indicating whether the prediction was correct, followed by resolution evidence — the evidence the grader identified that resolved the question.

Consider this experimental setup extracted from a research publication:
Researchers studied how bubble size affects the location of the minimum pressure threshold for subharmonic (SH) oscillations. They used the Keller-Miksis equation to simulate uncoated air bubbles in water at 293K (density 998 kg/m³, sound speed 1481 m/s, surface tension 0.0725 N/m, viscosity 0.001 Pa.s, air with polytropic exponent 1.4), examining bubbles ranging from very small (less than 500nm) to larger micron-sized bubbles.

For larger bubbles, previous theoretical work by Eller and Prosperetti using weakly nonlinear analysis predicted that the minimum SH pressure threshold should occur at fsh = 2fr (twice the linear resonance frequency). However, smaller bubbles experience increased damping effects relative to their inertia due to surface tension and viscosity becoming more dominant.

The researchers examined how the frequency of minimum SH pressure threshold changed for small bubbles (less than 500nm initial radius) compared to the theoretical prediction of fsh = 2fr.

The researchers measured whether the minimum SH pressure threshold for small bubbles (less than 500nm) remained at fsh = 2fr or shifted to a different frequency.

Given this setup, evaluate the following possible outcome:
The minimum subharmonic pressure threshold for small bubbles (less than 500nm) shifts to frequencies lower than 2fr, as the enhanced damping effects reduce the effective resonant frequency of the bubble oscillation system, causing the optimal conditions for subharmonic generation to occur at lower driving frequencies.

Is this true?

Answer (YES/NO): YES